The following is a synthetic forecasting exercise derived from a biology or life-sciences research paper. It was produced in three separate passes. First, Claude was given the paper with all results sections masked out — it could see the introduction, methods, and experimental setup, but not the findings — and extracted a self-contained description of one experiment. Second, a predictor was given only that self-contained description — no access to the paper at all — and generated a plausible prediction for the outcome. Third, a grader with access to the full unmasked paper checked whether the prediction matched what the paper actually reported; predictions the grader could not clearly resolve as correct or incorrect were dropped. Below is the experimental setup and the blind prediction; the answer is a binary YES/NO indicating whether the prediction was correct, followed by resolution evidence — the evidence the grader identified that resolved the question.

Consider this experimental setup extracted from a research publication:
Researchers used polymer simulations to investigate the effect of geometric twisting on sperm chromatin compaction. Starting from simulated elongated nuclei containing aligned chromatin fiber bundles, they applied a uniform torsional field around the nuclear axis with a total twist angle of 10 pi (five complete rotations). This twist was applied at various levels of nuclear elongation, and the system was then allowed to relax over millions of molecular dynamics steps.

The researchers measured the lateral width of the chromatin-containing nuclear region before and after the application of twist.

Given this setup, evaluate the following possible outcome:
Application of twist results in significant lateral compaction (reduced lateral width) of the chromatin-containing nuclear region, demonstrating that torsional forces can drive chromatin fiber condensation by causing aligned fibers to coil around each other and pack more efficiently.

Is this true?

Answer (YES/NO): YES